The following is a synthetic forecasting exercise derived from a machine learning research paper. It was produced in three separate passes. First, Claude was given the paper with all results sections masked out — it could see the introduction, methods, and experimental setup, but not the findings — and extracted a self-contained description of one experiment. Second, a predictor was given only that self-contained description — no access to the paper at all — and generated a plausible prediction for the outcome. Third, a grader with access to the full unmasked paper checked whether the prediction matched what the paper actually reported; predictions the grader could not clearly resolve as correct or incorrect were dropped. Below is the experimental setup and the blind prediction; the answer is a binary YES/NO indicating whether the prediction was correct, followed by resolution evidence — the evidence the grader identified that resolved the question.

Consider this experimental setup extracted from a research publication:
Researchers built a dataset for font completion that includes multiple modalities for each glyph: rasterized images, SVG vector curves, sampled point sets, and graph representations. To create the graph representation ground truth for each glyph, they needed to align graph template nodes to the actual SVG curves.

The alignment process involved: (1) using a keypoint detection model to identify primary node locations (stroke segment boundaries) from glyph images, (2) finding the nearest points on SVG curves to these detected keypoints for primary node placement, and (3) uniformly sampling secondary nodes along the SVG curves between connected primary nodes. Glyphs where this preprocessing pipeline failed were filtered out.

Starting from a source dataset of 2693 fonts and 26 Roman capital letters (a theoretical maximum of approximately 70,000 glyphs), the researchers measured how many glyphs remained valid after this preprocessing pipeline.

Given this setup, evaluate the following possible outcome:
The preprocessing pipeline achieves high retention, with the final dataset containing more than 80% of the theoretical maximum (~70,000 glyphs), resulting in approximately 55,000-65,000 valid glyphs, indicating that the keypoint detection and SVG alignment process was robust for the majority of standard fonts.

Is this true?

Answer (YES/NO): NO